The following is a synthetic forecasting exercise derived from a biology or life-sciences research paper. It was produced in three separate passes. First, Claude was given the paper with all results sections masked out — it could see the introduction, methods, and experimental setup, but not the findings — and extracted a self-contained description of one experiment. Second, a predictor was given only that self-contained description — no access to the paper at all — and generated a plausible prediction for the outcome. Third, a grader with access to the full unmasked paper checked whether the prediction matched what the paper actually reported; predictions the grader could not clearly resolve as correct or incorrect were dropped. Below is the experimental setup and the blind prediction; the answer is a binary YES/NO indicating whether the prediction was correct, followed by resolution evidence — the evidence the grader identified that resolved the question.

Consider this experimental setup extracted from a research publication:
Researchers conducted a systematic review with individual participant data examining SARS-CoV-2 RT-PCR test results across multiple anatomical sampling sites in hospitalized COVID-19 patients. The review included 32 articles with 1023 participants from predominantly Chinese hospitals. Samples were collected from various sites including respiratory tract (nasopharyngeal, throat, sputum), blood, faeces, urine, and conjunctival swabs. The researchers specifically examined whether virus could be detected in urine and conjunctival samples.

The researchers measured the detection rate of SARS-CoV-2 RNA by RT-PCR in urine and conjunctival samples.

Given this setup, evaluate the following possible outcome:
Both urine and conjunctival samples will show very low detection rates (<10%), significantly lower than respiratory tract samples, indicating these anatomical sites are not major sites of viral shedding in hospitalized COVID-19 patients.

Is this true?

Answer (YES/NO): YES